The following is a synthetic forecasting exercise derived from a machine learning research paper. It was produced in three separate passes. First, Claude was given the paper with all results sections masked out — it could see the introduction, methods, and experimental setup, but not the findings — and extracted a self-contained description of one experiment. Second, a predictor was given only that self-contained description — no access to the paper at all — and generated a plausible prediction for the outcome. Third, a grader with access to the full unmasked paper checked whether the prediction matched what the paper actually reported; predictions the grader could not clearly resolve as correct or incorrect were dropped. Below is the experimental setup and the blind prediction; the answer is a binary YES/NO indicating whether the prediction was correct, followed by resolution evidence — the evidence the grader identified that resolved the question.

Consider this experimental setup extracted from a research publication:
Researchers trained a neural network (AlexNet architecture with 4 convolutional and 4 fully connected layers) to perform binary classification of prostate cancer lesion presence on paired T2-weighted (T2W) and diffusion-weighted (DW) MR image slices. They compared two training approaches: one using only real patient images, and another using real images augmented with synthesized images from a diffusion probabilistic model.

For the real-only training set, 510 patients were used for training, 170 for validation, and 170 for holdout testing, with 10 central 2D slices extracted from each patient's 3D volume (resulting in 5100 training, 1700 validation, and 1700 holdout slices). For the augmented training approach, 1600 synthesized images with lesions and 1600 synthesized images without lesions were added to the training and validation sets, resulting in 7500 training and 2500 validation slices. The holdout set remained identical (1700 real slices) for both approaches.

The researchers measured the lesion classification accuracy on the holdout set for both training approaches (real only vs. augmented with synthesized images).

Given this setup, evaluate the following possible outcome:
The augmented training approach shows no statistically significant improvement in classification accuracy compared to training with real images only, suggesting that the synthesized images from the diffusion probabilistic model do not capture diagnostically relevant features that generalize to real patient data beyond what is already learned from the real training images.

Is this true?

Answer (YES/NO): NO